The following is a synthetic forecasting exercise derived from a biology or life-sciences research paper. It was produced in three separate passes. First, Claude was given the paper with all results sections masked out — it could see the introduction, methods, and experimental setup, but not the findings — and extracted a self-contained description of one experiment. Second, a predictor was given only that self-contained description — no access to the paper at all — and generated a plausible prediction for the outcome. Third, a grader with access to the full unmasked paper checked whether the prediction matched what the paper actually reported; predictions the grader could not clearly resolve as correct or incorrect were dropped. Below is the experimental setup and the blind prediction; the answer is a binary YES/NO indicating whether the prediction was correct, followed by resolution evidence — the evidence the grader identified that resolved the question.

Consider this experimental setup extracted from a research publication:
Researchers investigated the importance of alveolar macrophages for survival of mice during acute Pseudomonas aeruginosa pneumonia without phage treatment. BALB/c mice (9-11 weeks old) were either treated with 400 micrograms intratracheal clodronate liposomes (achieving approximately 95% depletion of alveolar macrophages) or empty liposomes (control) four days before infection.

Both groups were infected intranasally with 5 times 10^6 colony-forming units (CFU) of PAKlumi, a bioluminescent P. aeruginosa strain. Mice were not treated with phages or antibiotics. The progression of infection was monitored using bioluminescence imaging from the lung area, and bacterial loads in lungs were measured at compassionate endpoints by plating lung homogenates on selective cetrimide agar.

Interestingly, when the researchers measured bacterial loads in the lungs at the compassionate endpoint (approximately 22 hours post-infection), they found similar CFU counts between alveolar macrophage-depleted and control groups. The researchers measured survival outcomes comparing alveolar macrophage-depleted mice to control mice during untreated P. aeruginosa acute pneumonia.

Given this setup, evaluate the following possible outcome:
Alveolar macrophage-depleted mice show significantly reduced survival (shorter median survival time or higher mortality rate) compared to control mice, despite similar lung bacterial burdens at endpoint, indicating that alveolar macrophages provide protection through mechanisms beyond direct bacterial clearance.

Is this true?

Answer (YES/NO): YES